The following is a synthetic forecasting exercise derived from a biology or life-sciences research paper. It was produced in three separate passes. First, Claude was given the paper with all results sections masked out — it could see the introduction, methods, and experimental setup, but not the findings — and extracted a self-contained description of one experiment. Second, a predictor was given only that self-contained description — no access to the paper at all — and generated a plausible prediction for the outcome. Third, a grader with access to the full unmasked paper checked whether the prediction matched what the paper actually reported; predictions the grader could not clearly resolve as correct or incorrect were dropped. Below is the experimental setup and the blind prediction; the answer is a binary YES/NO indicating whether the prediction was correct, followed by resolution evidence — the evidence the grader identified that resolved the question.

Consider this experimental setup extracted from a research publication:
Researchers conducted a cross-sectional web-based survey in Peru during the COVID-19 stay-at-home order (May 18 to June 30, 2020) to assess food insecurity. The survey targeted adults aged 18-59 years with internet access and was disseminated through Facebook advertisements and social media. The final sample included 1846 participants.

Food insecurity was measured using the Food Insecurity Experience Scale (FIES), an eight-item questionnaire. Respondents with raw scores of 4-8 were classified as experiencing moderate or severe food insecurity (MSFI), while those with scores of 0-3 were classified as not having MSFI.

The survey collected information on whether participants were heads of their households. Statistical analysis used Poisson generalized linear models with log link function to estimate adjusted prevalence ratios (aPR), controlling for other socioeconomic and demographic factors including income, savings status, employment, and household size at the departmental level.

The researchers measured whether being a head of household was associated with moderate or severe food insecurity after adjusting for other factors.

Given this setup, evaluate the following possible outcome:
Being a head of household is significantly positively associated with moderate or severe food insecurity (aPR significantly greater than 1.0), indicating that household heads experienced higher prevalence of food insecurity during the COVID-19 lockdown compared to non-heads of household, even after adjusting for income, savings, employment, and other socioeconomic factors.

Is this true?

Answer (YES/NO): NO